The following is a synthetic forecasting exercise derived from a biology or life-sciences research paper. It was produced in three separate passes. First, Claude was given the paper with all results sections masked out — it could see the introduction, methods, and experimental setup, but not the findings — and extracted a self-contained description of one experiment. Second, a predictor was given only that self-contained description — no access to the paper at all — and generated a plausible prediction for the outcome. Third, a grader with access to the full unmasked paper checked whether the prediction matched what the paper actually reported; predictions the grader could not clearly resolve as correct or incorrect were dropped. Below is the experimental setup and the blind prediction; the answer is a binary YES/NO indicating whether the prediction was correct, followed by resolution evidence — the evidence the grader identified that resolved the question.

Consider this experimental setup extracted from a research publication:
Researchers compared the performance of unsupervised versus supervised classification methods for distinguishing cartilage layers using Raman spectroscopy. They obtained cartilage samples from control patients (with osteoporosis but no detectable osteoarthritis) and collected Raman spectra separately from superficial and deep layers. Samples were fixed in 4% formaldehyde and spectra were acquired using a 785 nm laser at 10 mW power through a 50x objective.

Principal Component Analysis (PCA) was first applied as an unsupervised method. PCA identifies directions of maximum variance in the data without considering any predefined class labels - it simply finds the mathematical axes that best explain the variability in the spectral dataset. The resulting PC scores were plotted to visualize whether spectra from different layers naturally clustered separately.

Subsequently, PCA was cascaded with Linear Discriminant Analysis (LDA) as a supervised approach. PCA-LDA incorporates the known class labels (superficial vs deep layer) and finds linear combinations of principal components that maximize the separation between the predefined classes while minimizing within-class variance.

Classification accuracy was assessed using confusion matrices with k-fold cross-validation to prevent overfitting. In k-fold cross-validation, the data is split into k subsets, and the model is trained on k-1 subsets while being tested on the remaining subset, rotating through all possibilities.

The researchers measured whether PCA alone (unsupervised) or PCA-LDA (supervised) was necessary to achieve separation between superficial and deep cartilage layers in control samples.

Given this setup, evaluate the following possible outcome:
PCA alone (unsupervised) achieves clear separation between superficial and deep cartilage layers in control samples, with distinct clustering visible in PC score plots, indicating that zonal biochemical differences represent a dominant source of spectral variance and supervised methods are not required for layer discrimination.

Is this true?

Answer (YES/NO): NO